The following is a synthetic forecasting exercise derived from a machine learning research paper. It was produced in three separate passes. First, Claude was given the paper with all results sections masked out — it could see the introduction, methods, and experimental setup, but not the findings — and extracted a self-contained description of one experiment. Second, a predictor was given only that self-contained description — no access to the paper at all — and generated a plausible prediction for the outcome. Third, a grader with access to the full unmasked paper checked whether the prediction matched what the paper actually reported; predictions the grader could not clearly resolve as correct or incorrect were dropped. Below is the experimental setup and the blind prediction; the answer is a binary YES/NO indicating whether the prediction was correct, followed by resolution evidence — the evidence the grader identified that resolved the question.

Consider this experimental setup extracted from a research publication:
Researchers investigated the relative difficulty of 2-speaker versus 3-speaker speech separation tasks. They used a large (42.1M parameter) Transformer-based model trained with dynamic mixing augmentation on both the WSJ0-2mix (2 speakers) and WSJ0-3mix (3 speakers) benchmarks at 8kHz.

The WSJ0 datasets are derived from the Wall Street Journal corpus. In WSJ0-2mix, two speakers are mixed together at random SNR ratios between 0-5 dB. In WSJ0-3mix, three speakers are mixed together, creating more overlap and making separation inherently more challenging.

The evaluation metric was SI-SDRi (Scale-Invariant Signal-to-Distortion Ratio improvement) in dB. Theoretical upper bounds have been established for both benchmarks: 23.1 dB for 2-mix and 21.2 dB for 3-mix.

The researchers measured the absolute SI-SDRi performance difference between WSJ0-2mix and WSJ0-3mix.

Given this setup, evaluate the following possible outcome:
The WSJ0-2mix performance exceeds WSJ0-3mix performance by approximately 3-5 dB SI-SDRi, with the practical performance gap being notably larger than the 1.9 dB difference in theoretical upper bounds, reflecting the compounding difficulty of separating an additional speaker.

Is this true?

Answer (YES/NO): NO